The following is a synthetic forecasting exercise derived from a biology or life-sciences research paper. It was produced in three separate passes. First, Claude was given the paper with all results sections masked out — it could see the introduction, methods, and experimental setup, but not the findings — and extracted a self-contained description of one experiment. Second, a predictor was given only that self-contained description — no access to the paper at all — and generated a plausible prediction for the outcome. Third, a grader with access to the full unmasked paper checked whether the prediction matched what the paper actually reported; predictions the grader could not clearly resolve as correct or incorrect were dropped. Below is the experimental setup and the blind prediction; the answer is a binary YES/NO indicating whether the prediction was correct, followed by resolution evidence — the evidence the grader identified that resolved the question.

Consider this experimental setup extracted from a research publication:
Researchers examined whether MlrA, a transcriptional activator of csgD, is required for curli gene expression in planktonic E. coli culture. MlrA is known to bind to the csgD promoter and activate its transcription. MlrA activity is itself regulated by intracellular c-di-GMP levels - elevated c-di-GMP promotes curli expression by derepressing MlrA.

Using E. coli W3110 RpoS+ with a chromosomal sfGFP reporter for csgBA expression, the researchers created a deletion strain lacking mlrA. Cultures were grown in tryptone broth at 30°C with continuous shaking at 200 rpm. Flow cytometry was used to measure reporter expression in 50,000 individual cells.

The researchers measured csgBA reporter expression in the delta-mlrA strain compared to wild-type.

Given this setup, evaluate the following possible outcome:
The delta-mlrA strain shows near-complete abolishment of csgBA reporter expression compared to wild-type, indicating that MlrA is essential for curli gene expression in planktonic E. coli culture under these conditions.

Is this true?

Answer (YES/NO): YES